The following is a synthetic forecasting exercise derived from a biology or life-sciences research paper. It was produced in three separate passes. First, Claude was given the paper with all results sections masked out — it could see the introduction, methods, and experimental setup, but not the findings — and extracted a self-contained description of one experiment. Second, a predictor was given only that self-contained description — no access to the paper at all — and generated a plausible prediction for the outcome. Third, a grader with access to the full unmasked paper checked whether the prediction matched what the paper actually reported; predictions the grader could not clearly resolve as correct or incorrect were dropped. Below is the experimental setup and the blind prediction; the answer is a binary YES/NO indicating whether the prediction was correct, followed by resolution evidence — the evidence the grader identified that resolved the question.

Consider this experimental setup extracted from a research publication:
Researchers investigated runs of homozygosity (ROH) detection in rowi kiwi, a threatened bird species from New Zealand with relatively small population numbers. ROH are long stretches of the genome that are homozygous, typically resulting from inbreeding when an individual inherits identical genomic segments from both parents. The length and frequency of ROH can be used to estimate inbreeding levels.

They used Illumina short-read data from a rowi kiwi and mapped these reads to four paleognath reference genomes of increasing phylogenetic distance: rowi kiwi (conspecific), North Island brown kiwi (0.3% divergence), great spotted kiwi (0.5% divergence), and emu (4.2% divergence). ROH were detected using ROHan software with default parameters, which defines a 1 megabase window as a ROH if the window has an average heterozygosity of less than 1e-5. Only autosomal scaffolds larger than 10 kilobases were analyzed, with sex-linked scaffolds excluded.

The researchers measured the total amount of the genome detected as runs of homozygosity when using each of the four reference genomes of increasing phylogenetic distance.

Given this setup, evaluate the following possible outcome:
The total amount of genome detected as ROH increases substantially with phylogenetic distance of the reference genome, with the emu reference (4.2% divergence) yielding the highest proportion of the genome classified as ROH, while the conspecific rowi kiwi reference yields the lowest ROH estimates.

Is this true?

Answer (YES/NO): NO